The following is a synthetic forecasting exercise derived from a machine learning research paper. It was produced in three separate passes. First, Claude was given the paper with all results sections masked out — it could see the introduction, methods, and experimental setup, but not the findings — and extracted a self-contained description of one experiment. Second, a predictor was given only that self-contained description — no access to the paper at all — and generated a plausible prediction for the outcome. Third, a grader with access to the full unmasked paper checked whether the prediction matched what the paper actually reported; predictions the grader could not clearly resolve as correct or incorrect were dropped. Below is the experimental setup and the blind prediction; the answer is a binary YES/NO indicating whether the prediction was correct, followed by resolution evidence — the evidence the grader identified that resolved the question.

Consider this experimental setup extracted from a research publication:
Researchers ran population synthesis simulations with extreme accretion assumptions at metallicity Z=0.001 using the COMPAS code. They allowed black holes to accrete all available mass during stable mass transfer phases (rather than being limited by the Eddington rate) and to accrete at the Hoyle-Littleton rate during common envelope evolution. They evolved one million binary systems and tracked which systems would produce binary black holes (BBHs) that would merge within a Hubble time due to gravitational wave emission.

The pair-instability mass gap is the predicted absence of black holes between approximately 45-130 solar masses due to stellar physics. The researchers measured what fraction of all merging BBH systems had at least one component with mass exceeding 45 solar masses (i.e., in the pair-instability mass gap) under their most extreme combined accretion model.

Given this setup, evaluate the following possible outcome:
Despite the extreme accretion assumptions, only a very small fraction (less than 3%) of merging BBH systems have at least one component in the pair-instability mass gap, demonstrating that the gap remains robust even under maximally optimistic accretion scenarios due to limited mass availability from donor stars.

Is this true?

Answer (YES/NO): YES